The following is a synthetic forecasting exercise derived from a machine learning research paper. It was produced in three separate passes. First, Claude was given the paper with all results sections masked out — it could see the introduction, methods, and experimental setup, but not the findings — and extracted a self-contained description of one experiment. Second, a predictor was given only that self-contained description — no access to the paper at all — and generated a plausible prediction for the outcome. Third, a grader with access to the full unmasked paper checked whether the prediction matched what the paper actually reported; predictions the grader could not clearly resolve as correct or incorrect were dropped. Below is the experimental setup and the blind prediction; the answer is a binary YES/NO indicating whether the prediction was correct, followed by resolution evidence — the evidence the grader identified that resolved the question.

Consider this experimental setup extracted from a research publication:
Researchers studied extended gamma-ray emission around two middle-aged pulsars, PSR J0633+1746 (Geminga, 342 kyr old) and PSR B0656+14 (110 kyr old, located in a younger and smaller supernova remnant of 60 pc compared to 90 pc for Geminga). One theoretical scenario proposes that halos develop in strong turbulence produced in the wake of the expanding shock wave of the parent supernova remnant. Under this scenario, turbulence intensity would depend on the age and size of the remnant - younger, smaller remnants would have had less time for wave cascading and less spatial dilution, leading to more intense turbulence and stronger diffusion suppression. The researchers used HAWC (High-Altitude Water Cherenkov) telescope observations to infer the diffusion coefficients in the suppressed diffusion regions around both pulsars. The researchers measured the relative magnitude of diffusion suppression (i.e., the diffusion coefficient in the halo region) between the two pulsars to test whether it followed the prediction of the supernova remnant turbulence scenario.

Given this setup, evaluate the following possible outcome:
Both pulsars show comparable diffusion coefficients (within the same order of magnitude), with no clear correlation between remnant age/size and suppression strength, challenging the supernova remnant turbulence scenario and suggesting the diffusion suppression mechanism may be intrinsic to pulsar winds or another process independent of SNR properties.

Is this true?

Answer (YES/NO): NO